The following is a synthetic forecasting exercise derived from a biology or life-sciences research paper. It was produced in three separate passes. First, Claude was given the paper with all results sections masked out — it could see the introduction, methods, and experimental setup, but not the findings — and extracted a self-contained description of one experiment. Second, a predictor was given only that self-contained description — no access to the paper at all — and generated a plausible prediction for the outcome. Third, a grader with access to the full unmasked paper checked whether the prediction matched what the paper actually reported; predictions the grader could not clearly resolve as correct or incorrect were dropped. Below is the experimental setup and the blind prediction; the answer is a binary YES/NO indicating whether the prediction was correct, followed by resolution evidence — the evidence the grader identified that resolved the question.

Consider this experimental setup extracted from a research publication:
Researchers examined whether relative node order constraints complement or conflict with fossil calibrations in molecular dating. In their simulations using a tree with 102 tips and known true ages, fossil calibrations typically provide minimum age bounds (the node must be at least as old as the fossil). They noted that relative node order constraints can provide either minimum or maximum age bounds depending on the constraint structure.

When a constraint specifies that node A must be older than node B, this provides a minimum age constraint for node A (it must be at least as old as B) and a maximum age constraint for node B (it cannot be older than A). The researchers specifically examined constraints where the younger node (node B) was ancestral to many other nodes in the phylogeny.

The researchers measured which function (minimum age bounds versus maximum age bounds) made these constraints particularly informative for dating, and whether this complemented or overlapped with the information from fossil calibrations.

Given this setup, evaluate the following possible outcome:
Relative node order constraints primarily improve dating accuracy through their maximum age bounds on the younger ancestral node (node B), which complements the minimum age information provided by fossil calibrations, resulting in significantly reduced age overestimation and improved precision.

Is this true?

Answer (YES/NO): YES